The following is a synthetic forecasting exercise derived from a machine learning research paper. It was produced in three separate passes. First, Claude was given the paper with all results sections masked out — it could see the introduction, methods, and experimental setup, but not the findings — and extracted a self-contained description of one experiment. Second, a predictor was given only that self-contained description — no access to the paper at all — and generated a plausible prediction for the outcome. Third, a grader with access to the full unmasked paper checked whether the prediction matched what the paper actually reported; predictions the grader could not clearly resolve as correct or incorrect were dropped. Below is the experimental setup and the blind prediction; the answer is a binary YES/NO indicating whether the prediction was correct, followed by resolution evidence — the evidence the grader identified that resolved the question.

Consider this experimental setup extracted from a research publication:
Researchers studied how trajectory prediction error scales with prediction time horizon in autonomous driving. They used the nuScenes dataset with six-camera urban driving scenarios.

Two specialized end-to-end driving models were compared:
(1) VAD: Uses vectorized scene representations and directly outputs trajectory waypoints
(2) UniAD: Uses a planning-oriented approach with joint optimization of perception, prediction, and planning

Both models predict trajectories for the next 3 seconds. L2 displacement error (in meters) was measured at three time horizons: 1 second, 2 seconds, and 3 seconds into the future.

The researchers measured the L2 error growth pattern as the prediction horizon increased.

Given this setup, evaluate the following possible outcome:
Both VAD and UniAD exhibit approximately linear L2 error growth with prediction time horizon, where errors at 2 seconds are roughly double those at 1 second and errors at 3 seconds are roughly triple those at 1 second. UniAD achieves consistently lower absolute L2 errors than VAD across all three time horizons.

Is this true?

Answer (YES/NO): NO